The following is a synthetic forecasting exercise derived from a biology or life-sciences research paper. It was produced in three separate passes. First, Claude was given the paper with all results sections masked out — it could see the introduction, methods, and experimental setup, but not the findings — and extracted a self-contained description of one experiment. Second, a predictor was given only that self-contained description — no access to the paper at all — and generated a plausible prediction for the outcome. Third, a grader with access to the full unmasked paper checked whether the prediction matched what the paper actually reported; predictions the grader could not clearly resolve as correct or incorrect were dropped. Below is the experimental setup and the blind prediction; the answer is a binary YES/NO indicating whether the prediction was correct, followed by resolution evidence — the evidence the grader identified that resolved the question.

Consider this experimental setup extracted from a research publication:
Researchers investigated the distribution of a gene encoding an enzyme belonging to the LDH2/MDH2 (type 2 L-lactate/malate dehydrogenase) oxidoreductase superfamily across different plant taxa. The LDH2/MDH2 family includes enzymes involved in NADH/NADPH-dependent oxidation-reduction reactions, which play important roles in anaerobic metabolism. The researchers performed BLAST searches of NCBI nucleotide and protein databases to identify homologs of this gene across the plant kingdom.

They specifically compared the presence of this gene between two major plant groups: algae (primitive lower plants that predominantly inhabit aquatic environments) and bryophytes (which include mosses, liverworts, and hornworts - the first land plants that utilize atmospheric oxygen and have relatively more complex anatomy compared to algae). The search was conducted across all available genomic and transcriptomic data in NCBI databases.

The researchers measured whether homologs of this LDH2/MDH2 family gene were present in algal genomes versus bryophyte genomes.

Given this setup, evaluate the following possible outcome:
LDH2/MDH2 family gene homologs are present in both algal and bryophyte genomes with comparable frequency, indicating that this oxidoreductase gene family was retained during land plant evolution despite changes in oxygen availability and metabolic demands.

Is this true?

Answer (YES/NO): NO